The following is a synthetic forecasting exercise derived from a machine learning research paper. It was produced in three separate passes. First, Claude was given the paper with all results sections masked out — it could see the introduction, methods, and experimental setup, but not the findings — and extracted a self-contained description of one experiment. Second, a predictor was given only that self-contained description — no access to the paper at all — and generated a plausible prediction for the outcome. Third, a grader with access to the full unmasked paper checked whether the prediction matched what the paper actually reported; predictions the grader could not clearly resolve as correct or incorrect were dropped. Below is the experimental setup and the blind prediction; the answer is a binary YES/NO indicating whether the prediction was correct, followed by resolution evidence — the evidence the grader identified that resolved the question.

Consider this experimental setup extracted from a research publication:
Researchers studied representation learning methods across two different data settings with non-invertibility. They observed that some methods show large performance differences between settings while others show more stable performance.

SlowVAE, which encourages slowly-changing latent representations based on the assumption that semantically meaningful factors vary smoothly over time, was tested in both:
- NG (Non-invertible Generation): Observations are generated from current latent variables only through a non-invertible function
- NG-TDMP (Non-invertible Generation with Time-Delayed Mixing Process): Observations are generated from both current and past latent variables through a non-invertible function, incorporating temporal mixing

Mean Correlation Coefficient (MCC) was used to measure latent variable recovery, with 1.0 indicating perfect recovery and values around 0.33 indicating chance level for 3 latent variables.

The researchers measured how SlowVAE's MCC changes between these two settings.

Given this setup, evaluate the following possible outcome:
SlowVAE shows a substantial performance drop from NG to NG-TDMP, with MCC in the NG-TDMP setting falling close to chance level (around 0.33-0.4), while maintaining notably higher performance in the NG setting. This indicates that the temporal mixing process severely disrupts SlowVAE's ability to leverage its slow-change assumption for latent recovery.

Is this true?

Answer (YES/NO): NO